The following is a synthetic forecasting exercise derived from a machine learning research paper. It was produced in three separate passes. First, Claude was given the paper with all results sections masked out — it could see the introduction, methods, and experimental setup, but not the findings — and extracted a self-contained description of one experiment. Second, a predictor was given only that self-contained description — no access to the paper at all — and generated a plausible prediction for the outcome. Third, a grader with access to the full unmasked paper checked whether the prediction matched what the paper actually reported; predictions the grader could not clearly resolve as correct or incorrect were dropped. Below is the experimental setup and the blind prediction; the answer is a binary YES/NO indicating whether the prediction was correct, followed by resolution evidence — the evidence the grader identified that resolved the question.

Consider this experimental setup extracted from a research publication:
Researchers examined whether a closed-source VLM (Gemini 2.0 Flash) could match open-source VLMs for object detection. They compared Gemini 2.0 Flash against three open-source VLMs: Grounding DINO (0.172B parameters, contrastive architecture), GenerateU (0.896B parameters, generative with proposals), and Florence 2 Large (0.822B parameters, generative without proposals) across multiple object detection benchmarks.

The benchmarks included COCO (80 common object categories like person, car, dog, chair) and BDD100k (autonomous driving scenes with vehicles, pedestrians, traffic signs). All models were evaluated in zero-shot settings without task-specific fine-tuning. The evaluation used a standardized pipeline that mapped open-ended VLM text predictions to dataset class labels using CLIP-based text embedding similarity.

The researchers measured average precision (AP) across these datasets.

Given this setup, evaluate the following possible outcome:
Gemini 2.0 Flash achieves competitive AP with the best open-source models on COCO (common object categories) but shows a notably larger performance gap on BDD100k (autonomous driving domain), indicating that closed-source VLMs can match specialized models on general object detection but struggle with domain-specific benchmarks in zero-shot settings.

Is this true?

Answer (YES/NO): NO